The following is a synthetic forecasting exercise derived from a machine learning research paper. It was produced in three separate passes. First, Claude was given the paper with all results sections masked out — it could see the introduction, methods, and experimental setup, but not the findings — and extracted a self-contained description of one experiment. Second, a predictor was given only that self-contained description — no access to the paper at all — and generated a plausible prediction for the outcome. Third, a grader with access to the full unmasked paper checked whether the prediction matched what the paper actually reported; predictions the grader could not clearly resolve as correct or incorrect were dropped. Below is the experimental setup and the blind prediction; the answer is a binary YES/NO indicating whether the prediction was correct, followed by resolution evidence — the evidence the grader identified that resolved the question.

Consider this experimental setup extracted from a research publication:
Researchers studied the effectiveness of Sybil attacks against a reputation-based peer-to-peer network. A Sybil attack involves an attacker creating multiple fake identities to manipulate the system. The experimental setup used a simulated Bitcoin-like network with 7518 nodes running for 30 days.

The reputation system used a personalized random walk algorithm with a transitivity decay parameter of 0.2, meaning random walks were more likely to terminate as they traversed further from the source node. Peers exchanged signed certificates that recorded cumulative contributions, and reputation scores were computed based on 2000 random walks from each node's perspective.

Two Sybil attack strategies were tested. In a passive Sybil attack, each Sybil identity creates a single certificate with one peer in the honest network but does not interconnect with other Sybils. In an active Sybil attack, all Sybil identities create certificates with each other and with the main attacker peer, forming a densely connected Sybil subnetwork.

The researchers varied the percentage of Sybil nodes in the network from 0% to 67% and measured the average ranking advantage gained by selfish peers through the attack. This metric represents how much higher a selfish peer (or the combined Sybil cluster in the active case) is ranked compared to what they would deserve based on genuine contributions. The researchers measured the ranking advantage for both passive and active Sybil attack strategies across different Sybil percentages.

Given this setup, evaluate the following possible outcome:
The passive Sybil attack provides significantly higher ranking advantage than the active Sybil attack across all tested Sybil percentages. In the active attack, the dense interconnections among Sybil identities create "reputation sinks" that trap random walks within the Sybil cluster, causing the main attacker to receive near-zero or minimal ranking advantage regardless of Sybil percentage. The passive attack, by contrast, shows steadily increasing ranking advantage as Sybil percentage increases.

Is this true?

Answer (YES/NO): NO